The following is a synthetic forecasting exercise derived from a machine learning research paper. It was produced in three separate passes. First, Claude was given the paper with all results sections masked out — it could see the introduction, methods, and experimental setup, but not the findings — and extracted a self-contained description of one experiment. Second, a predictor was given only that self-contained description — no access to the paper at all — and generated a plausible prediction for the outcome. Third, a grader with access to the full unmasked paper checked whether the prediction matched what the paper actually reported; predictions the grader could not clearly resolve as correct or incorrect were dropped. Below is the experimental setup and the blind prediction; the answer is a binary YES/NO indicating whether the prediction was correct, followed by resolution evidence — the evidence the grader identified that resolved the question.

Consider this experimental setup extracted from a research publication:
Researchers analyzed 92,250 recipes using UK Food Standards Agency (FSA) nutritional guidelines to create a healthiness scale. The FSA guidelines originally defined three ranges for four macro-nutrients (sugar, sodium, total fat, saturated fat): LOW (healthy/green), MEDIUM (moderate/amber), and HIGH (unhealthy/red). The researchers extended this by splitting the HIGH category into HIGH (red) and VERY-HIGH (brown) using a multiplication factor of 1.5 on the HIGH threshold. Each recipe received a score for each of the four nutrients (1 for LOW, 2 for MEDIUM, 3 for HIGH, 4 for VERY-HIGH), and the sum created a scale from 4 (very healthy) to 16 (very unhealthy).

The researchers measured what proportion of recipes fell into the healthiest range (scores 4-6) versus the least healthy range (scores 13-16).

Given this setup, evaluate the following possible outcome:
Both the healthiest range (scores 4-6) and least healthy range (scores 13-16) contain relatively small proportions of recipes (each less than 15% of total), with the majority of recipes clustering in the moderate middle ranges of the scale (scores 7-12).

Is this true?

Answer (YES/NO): NO